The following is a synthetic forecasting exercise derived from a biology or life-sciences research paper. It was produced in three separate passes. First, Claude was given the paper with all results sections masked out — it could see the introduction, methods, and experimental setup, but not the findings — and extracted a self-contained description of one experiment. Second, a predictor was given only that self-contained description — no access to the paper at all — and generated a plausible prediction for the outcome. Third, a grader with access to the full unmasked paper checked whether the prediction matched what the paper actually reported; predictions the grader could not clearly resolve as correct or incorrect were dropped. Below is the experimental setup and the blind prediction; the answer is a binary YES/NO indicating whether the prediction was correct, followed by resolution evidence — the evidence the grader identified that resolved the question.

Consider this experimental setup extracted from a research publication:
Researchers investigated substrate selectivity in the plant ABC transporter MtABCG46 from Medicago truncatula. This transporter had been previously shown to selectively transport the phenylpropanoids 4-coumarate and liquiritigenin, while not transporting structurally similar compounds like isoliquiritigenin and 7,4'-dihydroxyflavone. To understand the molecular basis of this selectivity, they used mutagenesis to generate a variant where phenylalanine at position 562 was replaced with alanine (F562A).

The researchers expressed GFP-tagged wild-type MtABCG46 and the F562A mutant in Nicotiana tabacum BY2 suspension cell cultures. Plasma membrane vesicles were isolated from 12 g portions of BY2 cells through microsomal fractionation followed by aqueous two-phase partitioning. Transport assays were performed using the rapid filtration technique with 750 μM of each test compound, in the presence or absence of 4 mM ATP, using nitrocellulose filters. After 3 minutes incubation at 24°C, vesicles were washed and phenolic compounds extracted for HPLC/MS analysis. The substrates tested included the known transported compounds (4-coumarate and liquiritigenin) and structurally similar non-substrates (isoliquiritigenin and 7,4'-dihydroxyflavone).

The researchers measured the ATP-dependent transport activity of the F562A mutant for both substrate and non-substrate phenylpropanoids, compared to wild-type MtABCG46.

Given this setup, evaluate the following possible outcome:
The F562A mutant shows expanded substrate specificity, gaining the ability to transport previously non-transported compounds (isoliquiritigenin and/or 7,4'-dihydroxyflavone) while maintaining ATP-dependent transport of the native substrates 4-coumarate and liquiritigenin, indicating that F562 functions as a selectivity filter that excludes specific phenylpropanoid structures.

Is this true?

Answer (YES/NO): NO